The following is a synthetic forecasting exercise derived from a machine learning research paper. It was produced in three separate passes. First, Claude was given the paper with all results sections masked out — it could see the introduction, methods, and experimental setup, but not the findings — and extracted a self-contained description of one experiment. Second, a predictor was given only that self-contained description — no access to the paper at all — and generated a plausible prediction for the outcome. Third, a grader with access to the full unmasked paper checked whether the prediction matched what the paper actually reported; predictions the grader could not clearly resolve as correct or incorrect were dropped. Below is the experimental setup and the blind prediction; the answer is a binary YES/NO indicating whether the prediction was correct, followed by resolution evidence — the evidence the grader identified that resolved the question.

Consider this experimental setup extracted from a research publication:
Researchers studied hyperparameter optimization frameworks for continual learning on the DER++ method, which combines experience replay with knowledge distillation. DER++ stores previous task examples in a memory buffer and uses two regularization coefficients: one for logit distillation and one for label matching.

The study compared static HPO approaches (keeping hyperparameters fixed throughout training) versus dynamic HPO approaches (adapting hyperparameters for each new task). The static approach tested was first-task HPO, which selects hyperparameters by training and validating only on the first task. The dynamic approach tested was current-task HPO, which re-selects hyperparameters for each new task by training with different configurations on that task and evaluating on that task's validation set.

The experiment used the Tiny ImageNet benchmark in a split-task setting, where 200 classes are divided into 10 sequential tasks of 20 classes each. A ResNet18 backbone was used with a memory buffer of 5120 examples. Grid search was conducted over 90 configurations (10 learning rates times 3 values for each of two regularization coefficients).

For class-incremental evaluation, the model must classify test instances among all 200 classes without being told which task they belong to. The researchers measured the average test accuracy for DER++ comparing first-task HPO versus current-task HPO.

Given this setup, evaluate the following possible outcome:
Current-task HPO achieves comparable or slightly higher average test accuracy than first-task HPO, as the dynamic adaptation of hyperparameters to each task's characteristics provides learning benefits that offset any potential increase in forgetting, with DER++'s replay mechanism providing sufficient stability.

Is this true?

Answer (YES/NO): YES